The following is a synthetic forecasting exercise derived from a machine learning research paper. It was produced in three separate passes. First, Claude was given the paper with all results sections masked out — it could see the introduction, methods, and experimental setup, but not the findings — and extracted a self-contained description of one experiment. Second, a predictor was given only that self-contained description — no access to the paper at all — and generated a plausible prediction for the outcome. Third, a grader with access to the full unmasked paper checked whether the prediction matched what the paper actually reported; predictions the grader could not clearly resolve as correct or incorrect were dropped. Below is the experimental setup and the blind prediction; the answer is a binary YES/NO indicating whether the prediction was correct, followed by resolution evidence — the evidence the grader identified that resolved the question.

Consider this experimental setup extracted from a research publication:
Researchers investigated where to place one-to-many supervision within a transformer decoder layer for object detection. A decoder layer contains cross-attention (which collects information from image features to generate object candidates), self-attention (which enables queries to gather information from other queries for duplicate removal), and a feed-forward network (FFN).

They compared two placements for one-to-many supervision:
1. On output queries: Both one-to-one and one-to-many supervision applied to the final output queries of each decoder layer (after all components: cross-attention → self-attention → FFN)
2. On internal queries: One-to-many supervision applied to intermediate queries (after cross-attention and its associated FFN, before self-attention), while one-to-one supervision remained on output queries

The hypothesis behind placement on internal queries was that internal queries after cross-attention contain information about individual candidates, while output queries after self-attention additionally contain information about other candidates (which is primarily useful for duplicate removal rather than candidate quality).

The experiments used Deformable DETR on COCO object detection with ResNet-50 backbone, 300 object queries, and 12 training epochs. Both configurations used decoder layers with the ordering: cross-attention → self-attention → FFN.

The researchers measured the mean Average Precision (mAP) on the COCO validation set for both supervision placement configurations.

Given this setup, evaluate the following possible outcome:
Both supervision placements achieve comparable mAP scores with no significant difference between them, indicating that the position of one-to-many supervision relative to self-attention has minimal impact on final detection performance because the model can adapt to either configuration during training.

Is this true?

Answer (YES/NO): NO